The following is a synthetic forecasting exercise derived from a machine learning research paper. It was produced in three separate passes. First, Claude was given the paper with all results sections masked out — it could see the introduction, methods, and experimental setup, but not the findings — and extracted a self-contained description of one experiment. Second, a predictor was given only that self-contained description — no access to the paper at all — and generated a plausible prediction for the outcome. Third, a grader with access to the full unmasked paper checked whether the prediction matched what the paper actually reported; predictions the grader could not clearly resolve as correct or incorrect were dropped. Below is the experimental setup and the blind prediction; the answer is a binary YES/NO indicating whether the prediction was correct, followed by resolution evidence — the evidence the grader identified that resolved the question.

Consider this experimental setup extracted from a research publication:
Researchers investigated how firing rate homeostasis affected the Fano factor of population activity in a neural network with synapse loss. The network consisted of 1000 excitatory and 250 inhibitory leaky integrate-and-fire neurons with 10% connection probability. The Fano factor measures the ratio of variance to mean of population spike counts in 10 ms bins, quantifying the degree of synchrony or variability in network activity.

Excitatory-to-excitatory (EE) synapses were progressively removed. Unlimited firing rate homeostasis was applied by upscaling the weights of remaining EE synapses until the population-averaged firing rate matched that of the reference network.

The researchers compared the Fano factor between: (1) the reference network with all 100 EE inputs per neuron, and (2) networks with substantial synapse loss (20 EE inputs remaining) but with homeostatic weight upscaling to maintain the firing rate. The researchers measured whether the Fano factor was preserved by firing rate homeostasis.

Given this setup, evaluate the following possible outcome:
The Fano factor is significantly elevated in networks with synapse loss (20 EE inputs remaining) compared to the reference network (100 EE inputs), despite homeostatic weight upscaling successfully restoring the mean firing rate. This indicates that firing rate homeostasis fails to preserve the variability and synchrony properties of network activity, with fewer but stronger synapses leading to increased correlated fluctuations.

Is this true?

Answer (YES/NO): NO